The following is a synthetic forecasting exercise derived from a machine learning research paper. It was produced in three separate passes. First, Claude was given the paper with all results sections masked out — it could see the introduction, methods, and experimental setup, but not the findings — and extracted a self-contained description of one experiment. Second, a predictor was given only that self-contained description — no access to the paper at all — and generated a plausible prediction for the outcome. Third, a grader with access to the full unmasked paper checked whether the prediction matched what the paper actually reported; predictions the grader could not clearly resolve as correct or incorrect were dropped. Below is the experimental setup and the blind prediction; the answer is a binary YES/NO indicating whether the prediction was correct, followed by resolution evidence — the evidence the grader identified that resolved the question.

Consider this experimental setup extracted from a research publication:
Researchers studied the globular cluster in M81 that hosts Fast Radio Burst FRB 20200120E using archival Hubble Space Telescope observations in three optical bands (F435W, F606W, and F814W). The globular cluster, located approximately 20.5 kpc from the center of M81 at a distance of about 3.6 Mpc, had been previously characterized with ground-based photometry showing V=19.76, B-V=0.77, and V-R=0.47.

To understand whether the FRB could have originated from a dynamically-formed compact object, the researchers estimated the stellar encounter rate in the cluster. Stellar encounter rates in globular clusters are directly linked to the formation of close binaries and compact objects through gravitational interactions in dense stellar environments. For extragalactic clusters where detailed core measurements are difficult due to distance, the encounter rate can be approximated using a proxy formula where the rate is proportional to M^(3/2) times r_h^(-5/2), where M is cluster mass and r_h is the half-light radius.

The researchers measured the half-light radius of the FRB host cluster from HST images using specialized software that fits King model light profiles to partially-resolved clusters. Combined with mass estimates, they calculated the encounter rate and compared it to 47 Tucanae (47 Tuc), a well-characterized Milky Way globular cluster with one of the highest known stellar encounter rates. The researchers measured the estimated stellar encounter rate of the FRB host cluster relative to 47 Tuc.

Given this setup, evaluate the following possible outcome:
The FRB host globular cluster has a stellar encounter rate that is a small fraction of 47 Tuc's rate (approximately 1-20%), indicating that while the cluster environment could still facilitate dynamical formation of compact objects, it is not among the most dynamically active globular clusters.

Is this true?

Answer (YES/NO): NO